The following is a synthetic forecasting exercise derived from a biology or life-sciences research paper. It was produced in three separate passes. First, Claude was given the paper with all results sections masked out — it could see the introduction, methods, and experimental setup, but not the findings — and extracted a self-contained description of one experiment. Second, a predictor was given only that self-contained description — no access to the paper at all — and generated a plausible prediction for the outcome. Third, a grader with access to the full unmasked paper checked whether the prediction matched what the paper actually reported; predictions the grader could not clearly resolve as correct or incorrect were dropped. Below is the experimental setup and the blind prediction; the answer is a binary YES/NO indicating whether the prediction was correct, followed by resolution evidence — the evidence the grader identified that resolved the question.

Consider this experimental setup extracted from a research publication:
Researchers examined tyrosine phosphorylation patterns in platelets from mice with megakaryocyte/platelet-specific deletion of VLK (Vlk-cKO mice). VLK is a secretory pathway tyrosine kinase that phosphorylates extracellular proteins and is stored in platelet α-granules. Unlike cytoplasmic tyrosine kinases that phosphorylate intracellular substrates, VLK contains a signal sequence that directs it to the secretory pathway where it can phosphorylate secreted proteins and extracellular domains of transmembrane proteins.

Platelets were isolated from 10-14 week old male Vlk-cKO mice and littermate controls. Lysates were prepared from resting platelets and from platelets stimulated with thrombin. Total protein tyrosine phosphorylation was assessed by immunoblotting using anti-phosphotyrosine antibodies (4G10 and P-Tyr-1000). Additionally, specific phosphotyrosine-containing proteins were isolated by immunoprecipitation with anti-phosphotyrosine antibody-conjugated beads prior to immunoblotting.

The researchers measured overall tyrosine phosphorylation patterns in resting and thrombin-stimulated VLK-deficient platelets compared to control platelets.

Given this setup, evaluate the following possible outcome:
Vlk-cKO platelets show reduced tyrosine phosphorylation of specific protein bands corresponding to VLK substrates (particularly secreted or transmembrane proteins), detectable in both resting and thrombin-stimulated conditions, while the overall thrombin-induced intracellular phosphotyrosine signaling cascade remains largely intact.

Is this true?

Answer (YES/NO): NO